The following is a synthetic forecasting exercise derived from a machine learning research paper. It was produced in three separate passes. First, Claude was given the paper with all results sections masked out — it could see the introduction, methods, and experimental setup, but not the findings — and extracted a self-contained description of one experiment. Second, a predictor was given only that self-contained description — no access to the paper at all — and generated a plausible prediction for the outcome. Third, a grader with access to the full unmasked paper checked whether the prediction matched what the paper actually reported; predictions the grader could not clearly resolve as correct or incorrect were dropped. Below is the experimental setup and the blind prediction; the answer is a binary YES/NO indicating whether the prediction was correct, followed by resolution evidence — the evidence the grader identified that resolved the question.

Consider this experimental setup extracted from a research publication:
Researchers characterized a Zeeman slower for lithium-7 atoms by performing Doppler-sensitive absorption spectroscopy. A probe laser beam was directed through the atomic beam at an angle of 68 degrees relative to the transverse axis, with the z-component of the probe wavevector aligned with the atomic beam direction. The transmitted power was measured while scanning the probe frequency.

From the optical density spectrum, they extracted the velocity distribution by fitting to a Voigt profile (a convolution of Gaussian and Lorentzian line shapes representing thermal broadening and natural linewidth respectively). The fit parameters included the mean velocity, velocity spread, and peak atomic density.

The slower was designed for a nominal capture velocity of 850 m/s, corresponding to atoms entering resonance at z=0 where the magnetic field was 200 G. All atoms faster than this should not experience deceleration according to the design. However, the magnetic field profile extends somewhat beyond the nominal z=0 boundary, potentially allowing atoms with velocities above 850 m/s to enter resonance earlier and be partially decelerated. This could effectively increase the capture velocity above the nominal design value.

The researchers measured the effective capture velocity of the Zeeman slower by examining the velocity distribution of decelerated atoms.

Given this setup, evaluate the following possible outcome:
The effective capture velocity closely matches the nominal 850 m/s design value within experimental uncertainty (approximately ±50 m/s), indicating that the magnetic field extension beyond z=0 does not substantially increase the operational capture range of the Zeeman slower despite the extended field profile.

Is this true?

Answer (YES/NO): NO